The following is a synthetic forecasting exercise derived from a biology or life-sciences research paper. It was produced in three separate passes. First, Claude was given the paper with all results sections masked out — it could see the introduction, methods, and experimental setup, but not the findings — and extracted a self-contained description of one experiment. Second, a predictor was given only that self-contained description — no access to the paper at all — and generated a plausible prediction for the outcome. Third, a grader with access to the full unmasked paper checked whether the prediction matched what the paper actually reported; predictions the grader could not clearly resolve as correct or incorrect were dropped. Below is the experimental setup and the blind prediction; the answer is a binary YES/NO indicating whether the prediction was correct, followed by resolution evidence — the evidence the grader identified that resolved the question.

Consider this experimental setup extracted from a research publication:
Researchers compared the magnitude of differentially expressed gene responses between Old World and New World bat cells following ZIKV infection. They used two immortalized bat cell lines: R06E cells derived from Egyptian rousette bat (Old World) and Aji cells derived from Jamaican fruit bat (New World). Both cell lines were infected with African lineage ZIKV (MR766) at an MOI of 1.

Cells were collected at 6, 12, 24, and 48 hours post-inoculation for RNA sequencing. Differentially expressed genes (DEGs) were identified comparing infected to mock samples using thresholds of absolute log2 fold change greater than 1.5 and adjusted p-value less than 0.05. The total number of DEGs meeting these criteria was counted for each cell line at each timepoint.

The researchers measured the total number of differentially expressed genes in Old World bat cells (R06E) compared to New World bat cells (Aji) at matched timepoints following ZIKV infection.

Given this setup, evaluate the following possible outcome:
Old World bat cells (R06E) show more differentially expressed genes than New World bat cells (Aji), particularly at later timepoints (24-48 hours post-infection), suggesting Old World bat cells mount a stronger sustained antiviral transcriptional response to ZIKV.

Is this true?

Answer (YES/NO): NO